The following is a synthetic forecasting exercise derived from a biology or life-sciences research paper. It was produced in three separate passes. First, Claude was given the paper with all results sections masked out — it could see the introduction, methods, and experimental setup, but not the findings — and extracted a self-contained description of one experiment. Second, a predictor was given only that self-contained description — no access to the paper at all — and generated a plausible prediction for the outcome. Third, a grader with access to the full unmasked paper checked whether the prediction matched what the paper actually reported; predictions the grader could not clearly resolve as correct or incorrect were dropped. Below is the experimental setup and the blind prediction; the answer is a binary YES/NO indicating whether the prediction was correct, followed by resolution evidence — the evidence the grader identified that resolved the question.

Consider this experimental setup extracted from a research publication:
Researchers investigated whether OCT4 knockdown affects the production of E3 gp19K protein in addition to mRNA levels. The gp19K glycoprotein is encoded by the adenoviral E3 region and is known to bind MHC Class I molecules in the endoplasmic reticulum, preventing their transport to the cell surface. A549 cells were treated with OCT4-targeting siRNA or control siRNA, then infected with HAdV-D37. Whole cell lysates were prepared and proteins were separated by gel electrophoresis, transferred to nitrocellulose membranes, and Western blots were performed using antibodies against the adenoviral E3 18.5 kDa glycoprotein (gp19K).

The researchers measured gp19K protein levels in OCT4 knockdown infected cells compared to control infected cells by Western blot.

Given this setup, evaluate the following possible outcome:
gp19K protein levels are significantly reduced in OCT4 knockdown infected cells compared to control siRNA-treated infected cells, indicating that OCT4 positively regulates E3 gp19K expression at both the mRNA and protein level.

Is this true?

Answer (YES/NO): NO